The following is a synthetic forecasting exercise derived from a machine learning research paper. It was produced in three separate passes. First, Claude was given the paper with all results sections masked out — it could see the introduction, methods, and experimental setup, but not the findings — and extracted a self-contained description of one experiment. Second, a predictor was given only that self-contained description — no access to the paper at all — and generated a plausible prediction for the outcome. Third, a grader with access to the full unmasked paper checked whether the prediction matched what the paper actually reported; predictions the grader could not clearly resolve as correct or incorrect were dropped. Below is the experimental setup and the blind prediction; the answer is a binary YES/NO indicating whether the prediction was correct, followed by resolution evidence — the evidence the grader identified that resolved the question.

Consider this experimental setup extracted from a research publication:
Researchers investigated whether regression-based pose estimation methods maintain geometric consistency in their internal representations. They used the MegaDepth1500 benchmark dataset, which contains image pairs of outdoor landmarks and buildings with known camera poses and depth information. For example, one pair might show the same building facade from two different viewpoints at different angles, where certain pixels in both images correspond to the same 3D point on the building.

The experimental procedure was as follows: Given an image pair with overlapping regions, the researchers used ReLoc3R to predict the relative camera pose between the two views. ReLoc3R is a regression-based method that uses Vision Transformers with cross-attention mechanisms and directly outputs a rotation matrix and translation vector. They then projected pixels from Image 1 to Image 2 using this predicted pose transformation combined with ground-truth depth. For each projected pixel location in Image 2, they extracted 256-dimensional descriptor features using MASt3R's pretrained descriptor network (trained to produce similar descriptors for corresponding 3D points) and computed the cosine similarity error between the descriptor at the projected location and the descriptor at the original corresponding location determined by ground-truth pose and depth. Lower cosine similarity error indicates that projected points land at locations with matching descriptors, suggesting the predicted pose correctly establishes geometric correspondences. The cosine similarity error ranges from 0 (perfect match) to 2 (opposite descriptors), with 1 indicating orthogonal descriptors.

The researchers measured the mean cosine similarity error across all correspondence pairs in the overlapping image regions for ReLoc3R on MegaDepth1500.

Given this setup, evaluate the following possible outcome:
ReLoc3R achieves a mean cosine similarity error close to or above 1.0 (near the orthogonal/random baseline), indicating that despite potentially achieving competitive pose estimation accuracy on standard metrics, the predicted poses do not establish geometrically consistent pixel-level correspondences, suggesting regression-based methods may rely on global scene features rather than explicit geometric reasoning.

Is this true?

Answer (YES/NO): NO